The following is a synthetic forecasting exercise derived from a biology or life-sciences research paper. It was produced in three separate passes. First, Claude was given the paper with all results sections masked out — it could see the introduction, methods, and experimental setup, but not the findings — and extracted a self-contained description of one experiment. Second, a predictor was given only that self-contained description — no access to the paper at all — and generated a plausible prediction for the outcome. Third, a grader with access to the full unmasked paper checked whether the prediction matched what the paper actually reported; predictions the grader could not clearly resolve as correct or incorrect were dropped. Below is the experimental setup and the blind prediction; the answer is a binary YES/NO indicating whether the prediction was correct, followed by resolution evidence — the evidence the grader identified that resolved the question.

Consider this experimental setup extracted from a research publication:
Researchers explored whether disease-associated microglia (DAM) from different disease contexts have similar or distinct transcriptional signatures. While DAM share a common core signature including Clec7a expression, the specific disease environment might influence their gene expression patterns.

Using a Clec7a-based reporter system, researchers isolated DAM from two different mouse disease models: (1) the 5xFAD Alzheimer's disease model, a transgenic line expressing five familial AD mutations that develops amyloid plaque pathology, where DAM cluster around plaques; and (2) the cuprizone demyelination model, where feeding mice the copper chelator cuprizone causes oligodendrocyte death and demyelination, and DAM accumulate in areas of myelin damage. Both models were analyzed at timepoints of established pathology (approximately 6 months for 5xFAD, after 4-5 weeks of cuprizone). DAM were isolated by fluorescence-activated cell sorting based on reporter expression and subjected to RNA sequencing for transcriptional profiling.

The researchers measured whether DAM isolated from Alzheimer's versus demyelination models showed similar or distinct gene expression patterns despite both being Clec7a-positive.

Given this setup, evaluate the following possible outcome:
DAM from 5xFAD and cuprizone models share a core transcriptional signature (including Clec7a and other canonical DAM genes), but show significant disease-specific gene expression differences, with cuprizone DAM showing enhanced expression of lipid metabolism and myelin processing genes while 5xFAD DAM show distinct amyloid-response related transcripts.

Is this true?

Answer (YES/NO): NO